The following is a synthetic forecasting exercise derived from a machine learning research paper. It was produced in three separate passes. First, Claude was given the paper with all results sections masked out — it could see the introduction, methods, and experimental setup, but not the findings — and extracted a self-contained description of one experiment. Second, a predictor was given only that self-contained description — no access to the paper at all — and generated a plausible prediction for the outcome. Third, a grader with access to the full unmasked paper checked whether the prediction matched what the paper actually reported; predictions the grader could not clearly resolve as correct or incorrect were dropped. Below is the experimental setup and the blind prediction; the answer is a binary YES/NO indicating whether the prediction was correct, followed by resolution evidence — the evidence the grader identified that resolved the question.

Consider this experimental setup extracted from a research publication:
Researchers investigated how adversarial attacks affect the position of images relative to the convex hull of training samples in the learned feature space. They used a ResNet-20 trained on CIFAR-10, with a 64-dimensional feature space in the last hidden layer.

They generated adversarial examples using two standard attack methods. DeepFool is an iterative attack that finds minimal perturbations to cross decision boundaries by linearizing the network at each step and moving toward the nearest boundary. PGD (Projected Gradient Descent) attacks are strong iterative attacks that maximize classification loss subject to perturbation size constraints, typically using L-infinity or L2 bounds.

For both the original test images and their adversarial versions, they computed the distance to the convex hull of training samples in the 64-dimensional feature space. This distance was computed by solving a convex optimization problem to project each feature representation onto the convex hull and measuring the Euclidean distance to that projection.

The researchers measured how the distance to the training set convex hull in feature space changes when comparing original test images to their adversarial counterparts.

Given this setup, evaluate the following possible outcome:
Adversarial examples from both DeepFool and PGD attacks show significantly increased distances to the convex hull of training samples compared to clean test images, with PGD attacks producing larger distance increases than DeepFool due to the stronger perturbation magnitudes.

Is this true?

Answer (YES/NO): NO